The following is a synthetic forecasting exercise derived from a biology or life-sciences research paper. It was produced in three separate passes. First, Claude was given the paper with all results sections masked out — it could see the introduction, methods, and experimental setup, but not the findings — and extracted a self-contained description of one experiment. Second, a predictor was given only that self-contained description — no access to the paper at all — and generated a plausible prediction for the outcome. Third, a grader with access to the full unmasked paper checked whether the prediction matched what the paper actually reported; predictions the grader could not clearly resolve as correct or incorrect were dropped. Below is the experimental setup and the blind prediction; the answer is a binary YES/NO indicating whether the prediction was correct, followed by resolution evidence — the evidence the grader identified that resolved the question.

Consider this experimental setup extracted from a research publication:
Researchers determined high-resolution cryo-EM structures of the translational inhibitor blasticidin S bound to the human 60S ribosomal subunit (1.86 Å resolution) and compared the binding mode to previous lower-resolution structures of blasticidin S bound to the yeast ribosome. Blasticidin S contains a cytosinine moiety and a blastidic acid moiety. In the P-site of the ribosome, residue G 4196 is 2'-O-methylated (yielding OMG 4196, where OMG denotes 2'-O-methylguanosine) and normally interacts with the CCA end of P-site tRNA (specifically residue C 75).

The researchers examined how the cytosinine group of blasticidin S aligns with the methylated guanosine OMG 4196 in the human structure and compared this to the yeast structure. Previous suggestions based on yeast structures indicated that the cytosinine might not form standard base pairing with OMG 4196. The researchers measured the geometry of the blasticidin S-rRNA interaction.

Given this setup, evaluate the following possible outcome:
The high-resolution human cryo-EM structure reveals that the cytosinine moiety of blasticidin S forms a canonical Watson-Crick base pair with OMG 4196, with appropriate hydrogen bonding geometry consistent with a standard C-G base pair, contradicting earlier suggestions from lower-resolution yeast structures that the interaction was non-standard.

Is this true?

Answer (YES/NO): YES